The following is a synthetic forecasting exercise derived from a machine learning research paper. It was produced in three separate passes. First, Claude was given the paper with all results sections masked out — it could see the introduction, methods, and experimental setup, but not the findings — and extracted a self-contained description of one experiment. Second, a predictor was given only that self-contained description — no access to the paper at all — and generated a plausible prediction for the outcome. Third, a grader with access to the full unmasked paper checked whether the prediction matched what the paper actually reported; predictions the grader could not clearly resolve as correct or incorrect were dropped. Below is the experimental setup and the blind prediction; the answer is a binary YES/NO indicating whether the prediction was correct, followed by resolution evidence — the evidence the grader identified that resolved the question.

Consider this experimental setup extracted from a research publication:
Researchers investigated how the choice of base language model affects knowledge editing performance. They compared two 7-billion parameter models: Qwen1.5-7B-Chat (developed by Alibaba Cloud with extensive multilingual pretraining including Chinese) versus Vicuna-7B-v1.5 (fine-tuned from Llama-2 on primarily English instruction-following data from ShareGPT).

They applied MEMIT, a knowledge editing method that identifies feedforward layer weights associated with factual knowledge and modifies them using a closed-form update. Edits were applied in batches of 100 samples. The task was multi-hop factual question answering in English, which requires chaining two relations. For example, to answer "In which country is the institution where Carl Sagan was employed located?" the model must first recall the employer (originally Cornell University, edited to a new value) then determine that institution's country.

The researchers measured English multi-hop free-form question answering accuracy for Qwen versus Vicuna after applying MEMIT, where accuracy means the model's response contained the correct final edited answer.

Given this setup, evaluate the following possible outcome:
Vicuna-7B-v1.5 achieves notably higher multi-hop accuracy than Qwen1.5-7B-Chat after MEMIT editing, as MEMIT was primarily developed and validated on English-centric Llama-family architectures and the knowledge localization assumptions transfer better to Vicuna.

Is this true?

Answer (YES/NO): NO